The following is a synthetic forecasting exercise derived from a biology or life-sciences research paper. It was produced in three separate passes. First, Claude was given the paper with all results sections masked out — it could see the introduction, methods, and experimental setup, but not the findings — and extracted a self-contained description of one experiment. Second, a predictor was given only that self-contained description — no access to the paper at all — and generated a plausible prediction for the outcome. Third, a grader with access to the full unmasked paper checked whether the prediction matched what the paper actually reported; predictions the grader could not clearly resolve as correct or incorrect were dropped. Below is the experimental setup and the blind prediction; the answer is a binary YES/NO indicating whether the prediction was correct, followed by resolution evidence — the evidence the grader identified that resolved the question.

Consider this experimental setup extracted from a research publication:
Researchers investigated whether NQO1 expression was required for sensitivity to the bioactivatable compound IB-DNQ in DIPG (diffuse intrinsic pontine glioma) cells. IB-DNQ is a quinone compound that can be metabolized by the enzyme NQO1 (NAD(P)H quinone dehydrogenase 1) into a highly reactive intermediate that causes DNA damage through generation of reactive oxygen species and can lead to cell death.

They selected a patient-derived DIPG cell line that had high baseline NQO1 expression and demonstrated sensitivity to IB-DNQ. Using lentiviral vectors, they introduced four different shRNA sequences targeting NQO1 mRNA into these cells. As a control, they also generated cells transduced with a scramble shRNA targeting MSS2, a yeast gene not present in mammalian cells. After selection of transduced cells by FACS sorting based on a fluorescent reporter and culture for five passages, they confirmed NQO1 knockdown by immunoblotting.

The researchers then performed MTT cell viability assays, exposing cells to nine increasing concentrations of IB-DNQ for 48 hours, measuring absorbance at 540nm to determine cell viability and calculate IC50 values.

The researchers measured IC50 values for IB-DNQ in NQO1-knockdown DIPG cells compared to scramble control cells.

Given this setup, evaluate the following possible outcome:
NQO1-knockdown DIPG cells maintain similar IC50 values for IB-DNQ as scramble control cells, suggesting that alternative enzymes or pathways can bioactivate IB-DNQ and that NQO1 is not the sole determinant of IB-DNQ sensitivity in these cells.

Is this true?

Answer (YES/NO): NO